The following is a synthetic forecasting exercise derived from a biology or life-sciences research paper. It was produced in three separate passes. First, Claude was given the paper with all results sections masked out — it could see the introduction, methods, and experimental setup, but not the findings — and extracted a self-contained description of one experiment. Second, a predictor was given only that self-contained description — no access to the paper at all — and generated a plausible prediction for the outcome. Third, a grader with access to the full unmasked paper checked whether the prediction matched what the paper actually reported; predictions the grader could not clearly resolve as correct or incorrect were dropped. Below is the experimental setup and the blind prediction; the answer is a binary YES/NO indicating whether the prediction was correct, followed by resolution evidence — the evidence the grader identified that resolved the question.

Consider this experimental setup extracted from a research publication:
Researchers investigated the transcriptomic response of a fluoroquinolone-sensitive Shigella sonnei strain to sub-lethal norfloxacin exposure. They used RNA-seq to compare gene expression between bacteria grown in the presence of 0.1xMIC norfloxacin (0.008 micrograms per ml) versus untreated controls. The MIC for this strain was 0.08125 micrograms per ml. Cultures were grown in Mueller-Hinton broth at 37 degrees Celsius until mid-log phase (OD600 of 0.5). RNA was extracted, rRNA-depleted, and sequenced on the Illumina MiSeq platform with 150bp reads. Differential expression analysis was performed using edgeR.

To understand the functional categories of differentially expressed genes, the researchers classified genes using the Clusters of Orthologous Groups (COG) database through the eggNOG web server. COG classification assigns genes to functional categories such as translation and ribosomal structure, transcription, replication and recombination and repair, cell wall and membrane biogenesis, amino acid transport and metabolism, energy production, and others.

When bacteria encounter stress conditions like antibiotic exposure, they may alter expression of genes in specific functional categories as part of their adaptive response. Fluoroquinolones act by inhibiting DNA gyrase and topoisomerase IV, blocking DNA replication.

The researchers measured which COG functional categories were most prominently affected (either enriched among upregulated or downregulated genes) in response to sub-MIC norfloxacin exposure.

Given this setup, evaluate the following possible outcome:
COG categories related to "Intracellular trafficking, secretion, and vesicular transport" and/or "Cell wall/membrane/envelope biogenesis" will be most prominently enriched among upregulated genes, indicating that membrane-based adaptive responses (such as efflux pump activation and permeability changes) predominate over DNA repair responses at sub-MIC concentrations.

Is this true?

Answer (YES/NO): NO